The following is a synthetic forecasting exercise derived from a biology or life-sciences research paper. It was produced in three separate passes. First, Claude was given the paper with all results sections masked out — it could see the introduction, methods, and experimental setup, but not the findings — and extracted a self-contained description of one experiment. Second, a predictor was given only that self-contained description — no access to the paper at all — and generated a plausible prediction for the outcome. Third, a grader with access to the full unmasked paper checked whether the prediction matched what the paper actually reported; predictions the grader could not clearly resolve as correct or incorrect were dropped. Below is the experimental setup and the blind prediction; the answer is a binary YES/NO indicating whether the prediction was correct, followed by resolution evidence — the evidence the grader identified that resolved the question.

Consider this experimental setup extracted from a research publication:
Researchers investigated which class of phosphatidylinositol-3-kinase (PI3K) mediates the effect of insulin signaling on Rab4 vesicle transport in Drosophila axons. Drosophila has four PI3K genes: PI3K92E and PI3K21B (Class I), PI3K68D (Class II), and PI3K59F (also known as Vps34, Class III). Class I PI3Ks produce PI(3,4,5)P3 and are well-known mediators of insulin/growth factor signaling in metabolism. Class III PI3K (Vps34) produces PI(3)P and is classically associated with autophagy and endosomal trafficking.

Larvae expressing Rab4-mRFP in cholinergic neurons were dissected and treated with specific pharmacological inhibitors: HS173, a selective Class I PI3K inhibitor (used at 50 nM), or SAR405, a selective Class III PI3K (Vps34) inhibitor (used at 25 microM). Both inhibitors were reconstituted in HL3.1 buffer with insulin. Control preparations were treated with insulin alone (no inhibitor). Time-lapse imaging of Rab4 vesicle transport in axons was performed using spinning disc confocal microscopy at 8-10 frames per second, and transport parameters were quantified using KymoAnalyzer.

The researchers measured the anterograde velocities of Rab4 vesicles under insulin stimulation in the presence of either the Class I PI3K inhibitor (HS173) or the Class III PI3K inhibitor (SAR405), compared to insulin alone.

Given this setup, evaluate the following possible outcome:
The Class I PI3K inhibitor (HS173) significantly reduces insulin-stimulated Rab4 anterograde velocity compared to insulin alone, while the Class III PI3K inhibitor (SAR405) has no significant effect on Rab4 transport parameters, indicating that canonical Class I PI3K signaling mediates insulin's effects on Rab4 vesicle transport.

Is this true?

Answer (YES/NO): NO